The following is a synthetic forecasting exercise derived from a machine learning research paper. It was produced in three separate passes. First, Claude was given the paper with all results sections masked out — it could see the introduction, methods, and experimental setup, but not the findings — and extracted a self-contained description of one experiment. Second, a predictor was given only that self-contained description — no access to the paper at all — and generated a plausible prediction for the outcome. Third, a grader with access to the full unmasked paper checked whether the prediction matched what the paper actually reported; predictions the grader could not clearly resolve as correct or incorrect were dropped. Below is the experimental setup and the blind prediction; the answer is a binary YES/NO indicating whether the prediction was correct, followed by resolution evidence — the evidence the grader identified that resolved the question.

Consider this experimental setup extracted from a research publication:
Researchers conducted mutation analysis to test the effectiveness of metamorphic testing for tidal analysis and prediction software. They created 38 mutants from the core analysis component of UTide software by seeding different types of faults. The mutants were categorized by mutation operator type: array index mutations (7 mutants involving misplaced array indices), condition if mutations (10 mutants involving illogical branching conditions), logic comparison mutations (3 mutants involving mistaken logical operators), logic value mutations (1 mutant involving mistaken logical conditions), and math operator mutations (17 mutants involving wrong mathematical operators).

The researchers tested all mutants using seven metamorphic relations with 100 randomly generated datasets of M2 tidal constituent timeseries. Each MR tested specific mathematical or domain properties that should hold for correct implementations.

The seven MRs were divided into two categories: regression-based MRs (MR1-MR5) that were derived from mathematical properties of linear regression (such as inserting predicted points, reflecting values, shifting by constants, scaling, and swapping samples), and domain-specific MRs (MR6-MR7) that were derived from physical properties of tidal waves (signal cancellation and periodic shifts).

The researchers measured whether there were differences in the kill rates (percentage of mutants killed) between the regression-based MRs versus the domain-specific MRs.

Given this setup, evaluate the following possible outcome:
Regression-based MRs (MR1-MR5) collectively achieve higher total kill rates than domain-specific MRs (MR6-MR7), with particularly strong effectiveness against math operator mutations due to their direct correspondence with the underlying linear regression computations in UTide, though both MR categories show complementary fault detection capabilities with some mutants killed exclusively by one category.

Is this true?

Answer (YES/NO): NO